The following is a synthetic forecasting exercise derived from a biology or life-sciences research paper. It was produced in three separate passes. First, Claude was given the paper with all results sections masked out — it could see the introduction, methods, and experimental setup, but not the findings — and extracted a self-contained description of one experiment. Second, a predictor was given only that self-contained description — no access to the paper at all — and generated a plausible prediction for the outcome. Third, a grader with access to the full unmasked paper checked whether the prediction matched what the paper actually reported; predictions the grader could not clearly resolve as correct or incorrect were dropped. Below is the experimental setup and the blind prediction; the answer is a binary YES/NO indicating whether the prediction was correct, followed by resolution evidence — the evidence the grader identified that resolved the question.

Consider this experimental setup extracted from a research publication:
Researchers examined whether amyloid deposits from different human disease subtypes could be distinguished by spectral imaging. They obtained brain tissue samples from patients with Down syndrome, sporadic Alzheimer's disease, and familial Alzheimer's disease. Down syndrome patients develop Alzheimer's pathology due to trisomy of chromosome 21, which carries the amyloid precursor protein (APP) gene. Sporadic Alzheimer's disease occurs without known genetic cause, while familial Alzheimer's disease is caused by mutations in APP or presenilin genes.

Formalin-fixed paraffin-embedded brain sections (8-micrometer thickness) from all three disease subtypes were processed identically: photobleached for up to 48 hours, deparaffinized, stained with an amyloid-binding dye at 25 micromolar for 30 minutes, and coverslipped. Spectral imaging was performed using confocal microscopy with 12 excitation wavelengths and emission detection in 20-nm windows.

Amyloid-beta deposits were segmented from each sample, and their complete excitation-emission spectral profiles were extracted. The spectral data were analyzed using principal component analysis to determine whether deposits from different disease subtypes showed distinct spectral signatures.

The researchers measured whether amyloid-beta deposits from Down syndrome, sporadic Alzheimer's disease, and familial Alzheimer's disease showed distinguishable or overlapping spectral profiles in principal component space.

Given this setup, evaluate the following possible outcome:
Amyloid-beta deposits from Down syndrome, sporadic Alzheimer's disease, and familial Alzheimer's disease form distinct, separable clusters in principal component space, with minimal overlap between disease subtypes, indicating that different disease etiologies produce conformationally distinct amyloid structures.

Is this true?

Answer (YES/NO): NO